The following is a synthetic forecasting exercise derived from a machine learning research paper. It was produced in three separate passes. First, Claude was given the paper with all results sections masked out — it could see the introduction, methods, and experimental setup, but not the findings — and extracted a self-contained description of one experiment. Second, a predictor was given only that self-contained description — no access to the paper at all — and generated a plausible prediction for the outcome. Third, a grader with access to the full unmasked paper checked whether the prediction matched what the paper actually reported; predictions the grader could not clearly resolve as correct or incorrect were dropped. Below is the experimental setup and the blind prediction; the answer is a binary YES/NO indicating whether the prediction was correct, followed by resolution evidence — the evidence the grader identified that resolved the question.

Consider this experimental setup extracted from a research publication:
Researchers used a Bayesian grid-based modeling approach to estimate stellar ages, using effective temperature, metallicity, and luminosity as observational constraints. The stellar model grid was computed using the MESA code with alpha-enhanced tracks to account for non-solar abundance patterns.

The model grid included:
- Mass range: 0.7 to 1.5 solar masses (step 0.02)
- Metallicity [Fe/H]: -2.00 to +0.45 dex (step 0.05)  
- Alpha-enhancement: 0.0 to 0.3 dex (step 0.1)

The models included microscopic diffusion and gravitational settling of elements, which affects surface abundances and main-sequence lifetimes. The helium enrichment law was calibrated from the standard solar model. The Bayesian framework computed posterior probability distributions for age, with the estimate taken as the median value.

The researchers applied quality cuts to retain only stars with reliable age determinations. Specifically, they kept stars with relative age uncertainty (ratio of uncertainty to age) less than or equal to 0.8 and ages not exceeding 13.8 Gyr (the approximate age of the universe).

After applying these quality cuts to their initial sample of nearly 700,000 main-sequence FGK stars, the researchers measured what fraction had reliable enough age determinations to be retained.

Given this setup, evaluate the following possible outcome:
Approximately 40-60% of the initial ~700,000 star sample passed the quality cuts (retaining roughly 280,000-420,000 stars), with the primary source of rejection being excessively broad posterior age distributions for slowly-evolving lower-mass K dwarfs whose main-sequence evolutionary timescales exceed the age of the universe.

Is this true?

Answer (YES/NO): NO